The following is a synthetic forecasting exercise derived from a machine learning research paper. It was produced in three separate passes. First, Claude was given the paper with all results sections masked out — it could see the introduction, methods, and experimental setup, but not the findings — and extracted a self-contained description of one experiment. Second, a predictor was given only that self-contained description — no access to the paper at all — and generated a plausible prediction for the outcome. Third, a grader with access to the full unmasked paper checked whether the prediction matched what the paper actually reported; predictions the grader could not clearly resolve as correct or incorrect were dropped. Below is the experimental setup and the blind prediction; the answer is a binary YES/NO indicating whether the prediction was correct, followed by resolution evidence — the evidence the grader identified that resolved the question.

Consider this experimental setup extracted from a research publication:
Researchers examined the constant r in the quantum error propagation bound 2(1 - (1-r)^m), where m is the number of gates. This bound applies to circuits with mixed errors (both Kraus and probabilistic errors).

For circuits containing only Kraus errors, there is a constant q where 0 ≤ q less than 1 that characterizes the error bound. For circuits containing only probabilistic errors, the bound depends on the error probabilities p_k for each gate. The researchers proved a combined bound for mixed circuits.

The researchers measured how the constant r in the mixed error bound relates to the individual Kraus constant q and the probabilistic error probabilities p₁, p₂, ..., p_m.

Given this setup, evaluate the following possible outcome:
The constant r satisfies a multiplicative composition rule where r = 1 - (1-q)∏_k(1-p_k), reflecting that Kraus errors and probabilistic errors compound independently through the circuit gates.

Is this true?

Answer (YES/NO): NO